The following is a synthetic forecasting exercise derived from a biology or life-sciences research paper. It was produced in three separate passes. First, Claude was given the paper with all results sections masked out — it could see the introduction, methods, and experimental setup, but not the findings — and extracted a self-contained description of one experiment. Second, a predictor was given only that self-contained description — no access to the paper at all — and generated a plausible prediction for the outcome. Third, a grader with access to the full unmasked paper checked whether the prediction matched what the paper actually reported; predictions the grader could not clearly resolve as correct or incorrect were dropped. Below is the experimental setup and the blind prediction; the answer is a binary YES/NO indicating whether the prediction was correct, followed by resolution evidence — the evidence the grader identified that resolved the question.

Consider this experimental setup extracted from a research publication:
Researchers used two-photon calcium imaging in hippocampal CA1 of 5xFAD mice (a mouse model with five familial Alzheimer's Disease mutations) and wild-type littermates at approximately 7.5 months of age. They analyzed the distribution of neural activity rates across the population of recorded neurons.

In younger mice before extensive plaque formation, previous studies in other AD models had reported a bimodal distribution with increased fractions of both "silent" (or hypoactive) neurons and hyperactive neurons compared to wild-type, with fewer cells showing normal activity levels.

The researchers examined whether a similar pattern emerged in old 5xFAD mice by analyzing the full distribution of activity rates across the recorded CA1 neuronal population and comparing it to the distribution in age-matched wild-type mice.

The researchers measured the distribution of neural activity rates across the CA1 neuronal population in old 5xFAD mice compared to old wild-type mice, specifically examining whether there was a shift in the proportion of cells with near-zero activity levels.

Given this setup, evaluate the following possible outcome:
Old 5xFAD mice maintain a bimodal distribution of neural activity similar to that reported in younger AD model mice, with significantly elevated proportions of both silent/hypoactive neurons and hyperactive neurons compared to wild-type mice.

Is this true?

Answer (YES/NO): NO